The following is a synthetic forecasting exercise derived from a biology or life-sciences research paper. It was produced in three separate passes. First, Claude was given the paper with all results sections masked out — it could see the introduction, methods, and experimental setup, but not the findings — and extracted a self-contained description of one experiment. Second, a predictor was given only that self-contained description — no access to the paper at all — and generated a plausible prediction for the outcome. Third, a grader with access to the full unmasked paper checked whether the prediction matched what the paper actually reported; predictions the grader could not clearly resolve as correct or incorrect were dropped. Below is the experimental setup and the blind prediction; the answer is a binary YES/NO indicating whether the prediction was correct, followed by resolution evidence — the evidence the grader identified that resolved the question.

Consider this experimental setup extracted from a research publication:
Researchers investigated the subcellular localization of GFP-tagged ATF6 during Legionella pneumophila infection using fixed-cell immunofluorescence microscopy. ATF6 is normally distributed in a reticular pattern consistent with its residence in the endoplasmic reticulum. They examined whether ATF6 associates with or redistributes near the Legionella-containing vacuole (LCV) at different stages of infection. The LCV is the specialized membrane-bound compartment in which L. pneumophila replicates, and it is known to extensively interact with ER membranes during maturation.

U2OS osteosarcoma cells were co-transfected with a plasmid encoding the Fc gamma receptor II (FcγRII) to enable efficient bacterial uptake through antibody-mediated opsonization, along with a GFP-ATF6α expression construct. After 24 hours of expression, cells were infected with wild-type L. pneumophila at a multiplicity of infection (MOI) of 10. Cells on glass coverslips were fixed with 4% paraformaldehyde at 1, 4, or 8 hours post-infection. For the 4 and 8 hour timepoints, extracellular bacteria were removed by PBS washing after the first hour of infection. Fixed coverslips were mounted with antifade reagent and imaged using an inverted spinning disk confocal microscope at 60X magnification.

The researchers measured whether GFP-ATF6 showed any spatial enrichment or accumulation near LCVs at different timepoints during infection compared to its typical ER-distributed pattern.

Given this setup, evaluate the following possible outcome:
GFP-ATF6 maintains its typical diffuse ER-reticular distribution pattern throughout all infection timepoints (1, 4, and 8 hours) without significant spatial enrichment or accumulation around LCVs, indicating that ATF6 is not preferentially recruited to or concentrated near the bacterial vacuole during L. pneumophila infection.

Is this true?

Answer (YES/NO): NO